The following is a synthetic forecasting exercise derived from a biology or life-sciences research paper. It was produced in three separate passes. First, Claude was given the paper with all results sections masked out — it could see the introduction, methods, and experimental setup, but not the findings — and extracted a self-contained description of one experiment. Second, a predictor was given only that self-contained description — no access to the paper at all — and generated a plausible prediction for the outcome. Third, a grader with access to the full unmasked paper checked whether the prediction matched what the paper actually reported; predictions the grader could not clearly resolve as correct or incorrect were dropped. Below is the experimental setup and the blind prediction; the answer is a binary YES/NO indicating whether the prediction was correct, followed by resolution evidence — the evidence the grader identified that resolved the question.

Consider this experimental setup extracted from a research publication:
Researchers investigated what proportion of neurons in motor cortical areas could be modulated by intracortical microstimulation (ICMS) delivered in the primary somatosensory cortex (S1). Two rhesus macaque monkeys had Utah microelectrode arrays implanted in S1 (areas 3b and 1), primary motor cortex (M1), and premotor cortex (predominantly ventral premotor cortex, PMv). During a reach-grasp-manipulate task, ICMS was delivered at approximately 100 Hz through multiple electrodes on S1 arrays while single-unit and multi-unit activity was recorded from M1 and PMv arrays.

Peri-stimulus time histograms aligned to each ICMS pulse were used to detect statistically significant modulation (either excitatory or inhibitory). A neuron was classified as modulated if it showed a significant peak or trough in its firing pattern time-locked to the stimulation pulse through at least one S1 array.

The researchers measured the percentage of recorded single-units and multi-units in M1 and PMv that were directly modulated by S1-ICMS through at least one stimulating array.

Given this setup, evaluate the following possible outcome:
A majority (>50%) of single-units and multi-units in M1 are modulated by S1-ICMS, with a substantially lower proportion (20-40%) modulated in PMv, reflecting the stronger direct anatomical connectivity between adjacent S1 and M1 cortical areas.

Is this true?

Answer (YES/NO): NO